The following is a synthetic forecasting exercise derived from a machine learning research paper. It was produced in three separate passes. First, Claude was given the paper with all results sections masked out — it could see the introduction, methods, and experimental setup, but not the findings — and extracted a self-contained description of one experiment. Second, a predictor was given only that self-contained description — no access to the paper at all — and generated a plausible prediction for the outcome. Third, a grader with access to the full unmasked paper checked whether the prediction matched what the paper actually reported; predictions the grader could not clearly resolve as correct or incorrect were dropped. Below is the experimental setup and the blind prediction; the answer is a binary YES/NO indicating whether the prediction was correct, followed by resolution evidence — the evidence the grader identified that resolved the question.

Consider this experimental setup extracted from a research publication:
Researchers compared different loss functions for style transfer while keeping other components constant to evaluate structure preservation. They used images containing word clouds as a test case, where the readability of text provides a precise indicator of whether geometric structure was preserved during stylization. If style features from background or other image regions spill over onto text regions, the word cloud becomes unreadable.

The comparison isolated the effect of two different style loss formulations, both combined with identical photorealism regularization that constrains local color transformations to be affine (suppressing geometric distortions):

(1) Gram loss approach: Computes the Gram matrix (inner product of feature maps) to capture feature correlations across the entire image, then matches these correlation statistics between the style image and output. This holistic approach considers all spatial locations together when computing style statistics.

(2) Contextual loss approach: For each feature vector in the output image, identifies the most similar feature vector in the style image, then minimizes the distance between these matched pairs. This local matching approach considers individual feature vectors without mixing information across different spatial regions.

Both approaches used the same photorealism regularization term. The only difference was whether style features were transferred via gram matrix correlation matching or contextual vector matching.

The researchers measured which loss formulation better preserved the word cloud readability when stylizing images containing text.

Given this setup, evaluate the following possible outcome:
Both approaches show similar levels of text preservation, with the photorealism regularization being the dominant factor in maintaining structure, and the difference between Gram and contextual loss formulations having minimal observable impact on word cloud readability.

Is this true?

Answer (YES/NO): NO